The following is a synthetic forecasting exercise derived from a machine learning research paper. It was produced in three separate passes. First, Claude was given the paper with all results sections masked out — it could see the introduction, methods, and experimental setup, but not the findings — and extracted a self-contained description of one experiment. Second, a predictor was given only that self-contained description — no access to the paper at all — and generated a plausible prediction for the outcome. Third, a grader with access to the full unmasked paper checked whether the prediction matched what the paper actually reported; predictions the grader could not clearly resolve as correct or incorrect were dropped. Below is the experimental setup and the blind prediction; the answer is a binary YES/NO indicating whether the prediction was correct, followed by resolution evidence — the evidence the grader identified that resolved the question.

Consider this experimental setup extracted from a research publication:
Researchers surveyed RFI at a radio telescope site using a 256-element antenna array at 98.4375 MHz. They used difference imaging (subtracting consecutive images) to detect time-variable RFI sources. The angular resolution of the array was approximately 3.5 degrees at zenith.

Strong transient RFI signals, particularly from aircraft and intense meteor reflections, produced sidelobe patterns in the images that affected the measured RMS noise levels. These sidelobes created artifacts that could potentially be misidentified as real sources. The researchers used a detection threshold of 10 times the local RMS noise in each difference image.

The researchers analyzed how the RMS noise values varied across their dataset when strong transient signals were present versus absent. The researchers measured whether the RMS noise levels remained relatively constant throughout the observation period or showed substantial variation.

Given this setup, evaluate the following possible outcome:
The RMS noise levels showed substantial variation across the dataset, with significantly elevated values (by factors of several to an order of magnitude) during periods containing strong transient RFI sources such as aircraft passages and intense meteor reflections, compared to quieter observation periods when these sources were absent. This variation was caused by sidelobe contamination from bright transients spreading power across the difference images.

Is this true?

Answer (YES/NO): YES